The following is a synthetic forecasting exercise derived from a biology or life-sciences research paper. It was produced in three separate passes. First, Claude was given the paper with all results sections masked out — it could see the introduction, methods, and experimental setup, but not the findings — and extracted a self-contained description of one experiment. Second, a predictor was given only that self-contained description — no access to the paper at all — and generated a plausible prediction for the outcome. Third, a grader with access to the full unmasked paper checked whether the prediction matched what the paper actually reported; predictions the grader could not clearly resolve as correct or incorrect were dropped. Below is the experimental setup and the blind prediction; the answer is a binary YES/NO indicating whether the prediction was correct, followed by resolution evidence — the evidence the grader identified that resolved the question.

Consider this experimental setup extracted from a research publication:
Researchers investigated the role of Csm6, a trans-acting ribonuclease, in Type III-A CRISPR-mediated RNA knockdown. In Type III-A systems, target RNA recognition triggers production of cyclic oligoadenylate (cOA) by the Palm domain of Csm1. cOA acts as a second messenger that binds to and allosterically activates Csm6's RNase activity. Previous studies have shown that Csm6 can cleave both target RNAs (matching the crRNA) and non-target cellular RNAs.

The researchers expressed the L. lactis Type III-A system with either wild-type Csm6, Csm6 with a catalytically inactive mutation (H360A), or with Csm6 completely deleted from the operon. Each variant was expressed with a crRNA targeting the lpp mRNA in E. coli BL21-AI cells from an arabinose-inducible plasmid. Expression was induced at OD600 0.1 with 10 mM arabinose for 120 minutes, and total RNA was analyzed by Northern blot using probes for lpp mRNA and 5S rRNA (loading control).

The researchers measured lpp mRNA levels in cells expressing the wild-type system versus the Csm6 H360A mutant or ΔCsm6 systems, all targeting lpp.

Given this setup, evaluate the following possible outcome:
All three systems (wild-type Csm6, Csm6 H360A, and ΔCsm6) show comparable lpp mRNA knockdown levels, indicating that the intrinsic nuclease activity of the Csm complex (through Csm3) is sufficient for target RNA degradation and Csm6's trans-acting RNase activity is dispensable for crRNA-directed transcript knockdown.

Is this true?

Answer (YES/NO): YES